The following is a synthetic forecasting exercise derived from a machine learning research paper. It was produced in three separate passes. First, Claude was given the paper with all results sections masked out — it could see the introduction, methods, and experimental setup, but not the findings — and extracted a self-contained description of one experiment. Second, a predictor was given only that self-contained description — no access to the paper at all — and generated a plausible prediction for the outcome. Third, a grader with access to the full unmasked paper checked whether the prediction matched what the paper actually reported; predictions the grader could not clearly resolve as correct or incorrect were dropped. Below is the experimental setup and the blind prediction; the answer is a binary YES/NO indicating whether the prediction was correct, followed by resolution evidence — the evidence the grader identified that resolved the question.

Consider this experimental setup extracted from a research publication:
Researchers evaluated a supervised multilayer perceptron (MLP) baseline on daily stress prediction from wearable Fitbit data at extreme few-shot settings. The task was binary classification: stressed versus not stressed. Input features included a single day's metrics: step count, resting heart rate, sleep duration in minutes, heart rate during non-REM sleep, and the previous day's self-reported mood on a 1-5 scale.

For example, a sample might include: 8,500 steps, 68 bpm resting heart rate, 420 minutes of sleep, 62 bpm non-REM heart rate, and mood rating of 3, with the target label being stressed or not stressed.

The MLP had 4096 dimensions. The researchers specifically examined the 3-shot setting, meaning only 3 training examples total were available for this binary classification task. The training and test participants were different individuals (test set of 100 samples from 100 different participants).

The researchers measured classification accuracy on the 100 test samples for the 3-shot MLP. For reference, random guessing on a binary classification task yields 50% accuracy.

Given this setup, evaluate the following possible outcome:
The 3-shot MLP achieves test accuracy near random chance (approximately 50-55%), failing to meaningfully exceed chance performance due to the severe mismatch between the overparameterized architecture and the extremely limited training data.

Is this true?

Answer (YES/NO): NO